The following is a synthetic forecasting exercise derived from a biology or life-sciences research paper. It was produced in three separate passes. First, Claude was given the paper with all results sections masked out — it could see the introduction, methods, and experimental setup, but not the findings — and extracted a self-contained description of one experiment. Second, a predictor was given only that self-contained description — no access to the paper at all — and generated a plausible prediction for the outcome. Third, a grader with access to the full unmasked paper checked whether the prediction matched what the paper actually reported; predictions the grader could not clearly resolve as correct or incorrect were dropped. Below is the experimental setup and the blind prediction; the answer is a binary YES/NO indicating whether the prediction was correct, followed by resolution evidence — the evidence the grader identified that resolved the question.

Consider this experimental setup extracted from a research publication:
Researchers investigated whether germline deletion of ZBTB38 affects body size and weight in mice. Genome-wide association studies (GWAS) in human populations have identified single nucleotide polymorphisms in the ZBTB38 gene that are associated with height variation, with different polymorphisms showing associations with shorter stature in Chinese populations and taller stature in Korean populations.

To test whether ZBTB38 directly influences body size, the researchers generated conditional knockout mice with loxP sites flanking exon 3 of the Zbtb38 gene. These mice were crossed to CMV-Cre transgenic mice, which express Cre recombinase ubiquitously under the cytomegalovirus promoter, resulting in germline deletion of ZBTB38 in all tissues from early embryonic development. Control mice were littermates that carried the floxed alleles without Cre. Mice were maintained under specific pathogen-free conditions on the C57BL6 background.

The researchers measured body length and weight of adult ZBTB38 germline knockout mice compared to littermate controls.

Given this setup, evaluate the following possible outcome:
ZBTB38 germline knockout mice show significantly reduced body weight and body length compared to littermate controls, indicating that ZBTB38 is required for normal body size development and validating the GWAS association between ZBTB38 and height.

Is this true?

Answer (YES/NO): NO